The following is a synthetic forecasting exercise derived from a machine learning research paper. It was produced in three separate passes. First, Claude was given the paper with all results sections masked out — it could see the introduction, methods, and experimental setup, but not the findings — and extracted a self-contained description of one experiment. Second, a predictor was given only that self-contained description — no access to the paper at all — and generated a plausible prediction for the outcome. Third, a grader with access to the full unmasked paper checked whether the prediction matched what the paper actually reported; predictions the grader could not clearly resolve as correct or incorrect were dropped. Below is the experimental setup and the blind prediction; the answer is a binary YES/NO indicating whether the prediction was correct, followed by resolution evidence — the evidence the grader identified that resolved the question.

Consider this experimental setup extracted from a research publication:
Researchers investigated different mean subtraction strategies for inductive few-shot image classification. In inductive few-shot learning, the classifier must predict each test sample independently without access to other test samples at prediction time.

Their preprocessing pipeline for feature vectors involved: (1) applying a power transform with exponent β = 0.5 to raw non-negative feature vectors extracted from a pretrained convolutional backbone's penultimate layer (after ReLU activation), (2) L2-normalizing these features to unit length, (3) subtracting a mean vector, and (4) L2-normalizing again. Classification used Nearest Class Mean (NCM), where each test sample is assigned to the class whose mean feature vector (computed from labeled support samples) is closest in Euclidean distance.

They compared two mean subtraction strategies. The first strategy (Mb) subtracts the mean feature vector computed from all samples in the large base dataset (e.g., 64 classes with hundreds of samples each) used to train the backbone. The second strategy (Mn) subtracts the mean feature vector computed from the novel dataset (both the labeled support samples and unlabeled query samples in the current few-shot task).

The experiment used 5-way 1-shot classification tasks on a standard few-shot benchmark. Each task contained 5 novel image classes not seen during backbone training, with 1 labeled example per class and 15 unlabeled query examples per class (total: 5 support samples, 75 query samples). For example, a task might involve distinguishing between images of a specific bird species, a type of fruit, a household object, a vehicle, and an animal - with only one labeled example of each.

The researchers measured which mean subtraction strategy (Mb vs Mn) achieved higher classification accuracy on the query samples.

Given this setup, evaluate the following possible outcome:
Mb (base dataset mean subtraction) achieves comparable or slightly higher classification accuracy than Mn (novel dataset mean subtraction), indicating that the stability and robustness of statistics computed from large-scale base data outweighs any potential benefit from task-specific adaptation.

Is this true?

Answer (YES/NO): YES